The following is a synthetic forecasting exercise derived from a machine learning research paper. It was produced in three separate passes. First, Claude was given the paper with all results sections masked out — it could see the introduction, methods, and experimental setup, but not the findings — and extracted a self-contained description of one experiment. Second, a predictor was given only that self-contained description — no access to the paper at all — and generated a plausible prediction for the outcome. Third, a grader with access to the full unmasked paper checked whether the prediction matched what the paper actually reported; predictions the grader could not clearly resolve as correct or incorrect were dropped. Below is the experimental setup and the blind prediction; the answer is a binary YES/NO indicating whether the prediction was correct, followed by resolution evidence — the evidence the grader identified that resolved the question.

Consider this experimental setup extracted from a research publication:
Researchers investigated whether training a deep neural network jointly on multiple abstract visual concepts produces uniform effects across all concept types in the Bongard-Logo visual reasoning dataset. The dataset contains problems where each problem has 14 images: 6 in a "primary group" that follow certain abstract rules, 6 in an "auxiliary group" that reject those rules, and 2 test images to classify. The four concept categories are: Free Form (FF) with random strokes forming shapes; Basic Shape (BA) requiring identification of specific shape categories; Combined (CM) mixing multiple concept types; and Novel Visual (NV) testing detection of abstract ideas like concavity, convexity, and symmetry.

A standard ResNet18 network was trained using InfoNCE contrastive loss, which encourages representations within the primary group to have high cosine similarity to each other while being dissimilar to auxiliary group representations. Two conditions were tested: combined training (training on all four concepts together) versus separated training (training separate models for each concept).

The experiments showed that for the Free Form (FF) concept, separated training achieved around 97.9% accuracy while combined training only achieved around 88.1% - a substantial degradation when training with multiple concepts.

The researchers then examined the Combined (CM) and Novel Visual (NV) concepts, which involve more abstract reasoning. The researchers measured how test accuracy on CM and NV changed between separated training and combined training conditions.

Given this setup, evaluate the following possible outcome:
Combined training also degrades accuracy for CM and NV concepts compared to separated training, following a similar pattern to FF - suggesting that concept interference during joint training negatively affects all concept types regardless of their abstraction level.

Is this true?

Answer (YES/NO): NO